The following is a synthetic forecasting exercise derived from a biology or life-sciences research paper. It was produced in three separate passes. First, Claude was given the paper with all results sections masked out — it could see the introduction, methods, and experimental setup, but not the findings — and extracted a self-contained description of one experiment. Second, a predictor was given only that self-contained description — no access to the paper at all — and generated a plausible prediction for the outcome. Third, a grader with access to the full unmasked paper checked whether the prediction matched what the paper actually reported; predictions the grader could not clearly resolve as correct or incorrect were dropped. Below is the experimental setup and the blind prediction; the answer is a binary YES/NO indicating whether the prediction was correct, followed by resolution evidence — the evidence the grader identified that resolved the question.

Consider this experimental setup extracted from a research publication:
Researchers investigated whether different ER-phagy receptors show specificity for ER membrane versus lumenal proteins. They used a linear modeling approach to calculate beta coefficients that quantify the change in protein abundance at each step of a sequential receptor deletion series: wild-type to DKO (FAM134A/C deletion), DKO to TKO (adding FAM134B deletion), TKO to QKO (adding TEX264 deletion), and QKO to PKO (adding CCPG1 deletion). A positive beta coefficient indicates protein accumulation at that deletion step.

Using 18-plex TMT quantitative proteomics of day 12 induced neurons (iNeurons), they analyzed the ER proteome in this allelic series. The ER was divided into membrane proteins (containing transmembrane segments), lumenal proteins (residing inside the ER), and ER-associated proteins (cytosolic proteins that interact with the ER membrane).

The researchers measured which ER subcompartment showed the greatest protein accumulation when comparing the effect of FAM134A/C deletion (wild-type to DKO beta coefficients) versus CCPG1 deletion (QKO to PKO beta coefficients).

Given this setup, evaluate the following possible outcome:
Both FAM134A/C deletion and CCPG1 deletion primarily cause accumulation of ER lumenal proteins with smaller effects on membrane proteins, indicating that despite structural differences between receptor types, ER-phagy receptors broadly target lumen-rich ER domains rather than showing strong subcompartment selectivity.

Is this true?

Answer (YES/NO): NO